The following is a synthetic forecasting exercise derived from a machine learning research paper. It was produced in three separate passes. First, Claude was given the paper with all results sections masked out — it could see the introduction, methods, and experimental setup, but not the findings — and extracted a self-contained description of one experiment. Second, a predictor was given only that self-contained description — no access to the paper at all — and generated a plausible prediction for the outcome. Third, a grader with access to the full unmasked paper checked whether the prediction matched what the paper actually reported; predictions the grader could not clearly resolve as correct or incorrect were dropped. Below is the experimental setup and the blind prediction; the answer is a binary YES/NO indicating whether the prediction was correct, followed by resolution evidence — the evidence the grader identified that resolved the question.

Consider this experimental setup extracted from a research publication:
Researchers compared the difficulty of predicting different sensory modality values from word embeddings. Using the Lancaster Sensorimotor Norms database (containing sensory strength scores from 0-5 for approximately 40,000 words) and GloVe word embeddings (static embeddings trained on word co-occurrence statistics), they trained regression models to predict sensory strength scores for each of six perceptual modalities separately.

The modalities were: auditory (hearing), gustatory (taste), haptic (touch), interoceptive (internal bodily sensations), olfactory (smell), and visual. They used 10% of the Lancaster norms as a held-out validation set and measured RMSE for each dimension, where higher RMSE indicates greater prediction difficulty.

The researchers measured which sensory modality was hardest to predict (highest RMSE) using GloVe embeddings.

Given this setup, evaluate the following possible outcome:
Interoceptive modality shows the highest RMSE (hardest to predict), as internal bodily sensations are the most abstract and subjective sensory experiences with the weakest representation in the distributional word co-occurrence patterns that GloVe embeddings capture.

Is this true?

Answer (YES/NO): NO